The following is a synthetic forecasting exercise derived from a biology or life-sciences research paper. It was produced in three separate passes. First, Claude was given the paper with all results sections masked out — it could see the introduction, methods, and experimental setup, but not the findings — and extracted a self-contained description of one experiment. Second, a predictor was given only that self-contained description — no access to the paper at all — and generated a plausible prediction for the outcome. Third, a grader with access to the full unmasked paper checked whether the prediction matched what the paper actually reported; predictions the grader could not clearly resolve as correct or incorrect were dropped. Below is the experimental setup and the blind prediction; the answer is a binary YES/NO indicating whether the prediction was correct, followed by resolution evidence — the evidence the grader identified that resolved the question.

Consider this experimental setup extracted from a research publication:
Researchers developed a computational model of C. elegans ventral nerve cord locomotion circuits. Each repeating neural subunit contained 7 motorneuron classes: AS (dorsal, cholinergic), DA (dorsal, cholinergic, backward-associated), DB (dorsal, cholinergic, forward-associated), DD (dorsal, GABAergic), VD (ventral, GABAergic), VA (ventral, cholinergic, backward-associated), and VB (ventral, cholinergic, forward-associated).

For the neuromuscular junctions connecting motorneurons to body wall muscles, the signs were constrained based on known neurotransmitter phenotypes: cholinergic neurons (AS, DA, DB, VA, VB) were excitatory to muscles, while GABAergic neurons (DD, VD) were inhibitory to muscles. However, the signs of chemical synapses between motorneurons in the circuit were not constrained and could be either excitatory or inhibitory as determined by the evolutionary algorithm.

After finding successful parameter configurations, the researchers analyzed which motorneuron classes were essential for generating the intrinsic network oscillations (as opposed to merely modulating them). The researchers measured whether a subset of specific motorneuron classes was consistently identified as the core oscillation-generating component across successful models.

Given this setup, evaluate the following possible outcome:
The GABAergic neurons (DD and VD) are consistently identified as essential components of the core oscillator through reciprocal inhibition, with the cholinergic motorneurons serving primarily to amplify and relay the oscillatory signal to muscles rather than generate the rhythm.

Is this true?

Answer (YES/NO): NO